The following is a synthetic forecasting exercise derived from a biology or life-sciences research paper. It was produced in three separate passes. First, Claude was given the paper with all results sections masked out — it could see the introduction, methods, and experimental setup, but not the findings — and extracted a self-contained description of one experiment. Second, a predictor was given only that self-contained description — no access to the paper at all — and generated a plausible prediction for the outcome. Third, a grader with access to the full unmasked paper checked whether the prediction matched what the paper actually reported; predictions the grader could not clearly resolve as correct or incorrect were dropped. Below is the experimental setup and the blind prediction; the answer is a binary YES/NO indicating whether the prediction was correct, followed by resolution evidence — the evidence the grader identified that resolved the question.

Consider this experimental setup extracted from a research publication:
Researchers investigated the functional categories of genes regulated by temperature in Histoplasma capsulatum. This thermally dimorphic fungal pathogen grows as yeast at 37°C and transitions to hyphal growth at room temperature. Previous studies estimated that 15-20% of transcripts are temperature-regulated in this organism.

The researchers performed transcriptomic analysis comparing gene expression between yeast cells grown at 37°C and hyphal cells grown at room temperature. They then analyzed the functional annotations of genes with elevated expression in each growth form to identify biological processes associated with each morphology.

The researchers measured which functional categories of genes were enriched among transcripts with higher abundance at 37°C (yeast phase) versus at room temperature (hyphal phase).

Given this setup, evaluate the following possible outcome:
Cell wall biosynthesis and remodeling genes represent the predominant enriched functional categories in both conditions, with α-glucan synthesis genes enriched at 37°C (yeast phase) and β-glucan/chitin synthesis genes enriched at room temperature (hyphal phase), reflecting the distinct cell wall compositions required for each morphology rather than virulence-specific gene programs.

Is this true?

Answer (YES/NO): NO